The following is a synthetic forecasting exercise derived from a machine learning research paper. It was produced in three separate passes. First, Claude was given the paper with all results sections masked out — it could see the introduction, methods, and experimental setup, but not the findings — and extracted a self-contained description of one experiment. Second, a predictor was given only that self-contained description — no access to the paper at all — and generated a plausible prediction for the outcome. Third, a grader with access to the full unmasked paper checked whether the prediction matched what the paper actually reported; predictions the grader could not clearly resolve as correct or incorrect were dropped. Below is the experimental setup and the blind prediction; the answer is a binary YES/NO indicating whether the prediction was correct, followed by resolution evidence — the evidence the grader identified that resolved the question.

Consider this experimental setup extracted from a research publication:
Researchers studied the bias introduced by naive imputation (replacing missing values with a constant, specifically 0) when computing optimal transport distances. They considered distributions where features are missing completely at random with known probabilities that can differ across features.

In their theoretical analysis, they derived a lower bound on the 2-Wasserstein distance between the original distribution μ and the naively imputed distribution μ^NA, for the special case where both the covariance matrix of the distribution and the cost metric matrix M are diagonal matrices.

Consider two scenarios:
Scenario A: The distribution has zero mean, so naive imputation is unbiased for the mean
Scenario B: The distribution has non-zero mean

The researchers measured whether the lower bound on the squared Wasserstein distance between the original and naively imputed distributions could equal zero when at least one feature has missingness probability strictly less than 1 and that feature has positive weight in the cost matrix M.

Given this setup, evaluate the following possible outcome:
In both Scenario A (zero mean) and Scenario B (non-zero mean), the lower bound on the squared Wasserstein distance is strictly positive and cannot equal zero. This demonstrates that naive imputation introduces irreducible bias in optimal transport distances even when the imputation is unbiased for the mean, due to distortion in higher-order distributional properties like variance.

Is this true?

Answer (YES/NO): YES